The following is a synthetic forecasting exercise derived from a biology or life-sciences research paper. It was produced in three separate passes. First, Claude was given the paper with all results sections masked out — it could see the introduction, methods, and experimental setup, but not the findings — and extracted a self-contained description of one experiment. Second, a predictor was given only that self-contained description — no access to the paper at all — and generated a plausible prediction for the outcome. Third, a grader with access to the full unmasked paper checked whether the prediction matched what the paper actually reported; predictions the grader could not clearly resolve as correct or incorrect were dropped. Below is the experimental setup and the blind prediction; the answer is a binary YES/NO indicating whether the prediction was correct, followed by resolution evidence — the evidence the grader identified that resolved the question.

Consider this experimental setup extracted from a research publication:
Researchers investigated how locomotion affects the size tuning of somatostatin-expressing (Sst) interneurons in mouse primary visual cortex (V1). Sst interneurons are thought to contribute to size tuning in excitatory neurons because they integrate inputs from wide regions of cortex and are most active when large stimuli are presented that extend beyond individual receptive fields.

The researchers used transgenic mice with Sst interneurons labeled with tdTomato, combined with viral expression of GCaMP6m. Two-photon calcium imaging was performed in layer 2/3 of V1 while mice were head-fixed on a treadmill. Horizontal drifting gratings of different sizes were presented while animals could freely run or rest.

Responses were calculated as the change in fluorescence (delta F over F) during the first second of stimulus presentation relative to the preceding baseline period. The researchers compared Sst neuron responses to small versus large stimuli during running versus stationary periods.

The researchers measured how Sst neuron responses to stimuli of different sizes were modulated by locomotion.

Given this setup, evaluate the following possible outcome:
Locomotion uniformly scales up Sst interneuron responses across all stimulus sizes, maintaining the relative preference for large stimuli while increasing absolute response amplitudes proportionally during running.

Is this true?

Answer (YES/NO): NO